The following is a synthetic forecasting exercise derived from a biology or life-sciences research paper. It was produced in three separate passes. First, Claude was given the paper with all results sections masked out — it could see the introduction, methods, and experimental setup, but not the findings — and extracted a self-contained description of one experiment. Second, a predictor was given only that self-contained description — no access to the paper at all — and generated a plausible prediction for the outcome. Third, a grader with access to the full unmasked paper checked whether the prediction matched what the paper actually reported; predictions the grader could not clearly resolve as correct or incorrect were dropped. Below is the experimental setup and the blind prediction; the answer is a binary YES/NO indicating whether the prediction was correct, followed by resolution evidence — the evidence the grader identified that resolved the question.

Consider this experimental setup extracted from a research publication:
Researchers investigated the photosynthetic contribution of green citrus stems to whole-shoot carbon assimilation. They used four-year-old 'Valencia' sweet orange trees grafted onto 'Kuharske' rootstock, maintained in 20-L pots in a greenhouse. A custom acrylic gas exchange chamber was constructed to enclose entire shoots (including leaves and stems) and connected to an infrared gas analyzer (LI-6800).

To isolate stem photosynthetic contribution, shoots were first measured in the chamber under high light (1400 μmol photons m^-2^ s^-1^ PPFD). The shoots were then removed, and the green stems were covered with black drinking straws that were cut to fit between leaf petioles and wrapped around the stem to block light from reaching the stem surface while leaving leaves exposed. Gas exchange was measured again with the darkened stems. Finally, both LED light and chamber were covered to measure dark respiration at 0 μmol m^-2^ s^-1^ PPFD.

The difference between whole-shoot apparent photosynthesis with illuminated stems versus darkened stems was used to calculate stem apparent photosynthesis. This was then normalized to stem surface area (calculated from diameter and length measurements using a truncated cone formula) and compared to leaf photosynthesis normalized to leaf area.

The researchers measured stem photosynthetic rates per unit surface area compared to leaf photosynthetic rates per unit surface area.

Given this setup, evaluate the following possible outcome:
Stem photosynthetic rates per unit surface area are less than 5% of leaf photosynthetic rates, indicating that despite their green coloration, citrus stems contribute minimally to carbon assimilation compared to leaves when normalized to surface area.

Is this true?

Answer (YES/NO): NO